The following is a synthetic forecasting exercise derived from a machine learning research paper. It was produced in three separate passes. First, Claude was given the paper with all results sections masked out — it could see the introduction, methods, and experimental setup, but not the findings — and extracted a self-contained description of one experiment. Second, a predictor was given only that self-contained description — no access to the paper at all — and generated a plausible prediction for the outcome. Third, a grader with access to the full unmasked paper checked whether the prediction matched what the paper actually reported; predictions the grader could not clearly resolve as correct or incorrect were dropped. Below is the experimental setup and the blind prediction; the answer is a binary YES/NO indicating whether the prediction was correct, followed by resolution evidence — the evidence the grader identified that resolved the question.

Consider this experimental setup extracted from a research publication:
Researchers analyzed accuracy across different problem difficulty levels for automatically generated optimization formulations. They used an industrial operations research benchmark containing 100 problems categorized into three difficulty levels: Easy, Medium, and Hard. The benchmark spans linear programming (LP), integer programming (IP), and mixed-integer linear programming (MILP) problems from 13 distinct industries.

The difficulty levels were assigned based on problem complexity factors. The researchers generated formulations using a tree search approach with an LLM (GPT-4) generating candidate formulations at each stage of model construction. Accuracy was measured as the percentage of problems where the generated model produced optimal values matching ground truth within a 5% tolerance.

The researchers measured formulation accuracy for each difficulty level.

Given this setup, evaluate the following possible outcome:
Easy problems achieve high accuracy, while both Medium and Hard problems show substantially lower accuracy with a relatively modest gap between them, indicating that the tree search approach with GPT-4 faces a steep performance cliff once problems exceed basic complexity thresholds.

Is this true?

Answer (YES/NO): NO